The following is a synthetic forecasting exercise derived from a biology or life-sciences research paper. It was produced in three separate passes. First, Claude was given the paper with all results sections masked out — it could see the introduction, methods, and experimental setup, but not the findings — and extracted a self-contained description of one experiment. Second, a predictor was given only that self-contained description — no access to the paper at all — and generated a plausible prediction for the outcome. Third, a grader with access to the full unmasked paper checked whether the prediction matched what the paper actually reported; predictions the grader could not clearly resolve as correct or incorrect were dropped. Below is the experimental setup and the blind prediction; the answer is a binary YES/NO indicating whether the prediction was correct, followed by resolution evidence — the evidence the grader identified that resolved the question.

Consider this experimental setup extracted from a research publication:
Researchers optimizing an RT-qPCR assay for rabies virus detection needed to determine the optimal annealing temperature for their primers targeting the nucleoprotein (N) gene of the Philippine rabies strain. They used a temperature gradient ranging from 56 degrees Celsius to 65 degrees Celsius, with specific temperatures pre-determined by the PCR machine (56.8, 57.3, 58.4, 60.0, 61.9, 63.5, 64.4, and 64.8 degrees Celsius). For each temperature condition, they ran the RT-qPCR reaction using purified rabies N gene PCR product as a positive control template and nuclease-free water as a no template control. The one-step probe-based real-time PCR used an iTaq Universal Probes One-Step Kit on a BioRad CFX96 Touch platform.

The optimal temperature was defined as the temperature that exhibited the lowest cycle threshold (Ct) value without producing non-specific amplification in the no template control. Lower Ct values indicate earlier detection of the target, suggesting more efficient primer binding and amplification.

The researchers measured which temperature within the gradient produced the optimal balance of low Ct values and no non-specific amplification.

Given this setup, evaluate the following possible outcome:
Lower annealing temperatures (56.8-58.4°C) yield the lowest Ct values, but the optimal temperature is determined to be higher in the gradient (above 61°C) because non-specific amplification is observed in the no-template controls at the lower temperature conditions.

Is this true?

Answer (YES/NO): NO